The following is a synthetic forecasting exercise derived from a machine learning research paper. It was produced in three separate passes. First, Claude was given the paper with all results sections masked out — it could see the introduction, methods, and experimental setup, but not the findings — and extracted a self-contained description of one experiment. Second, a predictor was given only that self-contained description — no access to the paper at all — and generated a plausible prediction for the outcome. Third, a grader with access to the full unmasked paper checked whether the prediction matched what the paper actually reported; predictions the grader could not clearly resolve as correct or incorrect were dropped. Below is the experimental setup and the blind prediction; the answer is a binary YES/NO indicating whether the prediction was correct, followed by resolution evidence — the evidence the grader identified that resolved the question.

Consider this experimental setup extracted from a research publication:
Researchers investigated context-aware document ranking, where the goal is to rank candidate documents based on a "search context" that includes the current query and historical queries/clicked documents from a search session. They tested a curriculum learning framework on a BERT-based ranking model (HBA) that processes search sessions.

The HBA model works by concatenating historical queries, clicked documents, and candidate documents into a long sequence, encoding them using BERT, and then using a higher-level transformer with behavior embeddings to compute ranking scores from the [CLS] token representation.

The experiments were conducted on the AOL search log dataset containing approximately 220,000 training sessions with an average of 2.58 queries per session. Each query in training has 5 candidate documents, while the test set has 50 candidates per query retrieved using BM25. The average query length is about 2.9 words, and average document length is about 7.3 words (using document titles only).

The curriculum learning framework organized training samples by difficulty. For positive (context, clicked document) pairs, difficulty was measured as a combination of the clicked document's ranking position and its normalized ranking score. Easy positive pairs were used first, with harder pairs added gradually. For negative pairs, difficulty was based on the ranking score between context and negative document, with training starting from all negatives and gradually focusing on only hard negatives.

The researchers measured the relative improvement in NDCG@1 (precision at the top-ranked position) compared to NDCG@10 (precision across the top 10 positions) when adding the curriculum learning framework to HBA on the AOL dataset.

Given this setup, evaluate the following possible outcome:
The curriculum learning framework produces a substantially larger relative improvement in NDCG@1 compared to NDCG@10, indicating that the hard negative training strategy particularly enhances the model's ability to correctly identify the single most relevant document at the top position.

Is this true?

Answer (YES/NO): YES